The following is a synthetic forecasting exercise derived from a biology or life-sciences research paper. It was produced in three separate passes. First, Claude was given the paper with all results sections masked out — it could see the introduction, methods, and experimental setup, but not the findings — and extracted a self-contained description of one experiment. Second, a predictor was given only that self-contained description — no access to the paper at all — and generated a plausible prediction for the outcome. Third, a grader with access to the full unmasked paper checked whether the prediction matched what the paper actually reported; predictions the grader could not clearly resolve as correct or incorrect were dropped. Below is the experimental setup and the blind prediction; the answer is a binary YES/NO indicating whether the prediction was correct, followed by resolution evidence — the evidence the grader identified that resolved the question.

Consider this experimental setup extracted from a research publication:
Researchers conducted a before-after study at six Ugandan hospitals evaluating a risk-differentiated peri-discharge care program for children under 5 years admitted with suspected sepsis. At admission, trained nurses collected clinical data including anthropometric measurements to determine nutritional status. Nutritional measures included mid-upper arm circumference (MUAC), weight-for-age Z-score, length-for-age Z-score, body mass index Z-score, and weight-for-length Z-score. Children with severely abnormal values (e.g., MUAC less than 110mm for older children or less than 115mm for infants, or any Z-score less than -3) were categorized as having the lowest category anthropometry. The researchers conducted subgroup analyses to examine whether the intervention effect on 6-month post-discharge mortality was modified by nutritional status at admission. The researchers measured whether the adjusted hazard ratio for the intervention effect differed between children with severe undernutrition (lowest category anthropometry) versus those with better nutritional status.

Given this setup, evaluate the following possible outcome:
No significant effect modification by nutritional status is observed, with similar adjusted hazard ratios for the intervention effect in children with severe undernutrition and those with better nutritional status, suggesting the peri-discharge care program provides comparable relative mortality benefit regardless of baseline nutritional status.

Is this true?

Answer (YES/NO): NO